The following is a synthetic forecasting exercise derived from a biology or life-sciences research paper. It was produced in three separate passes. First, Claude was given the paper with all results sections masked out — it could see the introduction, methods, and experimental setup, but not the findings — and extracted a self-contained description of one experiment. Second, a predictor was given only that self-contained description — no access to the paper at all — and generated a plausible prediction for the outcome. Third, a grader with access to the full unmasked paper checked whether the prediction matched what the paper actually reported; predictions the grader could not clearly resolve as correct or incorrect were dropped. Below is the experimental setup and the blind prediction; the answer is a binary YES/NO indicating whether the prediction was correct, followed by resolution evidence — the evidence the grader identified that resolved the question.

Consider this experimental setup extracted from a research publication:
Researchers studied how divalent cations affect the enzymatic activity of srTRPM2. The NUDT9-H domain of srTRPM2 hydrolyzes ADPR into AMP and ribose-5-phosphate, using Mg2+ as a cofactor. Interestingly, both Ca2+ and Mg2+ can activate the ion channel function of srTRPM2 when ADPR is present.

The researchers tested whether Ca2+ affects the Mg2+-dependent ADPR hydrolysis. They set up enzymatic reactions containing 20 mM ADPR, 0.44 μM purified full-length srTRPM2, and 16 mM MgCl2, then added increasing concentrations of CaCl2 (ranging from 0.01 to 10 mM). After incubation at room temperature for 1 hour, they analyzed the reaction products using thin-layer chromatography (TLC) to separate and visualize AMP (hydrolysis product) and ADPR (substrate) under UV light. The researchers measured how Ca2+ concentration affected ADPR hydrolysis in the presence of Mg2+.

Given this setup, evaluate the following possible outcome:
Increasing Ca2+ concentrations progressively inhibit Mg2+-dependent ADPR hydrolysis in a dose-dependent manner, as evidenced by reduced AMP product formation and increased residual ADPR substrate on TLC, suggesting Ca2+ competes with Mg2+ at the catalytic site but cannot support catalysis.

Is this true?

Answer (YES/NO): YES